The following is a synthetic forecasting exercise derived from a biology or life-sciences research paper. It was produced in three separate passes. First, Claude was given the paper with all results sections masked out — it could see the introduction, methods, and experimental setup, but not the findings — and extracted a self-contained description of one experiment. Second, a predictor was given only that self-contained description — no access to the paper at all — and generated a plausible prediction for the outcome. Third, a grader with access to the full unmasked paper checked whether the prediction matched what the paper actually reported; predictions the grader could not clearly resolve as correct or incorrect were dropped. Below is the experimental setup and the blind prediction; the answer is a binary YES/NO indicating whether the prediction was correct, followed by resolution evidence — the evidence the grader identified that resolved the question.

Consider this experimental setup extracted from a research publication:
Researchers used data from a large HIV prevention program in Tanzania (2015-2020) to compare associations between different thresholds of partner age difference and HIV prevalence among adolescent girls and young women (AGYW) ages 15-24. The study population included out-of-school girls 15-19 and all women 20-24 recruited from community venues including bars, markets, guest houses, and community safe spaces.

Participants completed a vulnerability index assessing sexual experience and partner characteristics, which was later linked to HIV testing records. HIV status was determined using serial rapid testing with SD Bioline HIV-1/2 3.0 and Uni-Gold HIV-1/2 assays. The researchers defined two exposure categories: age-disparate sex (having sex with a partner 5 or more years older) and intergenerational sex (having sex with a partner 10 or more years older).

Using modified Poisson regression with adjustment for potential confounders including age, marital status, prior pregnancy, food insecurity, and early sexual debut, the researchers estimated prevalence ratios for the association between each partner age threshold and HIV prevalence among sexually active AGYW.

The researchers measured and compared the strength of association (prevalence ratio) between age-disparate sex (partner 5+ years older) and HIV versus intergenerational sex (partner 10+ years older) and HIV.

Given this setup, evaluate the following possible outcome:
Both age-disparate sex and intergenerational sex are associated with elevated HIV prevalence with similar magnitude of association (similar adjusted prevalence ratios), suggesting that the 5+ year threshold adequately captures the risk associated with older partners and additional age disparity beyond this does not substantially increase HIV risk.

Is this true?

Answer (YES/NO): NO